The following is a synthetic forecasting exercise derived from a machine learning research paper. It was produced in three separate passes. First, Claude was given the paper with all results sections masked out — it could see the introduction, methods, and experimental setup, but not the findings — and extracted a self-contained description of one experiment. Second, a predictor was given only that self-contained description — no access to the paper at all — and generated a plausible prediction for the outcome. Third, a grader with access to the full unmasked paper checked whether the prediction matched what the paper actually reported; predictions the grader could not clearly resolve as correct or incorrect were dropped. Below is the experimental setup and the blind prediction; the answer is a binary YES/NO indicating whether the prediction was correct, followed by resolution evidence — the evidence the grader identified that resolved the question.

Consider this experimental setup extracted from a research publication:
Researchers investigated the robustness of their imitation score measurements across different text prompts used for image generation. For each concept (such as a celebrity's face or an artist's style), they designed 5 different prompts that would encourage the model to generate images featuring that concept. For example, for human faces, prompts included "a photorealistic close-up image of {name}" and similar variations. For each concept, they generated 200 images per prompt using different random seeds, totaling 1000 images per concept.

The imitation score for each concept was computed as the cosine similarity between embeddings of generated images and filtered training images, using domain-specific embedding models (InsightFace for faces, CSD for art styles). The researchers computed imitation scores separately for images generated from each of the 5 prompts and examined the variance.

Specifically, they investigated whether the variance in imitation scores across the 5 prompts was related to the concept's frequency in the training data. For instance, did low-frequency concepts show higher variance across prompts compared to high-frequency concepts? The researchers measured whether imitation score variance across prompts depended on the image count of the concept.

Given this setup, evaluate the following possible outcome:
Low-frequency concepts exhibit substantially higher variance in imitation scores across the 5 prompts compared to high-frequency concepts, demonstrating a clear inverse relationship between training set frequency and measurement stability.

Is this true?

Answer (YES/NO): NO